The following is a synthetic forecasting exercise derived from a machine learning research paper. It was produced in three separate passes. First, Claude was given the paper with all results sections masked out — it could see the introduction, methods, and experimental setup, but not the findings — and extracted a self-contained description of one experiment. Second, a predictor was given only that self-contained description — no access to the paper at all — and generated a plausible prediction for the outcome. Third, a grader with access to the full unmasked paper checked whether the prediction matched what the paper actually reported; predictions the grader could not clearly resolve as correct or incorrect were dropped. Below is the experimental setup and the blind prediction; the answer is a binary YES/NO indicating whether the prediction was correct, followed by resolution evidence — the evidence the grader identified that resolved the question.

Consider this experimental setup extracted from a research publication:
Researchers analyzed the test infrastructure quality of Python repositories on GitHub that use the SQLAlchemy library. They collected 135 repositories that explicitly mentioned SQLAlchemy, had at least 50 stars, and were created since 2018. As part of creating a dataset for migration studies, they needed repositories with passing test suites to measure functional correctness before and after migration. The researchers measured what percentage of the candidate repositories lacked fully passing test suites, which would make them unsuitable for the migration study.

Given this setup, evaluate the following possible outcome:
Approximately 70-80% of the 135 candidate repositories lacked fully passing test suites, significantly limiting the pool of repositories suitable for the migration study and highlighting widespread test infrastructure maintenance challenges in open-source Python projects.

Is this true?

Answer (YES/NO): NO